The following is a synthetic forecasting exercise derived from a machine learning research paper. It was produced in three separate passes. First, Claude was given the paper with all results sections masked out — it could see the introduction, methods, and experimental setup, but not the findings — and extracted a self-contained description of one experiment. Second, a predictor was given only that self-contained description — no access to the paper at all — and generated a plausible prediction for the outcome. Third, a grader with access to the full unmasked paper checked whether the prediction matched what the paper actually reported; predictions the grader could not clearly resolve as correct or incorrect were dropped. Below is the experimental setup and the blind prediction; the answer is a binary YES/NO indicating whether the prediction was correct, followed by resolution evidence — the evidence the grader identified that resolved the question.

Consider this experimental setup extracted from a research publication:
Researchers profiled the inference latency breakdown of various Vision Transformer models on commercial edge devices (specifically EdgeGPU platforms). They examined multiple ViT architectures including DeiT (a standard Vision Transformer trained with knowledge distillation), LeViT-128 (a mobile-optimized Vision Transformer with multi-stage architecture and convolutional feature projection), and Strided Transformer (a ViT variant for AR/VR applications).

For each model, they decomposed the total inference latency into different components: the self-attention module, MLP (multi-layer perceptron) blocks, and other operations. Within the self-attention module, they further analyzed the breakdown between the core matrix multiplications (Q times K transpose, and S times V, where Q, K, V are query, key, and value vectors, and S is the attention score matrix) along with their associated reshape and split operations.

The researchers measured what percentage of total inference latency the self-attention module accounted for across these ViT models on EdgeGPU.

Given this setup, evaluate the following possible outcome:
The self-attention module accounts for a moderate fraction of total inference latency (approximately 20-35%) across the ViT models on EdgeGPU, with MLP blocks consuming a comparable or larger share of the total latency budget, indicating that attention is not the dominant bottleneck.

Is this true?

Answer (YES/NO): NO